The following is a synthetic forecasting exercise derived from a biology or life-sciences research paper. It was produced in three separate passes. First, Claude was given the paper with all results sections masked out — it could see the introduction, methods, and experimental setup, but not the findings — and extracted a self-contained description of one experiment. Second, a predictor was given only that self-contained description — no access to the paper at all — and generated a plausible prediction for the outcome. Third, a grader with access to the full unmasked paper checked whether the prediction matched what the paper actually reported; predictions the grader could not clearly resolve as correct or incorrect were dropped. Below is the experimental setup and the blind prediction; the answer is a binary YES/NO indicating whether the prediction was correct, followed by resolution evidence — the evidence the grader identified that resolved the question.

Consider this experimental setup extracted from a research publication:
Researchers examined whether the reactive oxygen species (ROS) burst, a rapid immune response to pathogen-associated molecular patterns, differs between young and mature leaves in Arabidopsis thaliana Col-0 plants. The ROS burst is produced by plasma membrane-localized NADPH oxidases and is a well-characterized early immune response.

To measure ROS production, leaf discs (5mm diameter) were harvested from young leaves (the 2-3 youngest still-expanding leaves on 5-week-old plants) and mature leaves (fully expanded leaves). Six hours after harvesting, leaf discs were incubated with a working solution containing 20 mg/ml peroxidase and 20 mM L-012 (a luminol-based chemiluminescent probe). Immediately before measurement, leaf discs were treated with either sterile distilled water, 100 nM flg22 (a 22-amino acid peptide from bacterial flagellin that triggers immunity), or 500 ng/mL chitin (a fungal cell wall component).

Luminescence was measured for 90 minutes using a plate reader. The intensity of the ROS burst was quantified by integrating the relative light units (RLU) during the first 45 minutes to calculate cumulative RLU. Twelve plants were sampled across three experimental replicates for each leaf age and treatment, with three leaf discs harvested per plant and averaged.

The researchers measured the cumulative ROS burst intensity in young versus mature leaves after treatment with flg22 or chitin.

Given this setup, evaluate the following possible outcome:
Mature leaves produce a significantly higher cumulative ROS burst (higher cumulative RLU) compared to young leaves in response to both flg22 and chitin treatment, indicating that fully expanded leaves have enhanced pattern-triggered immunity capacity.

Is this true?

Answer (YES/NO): NO